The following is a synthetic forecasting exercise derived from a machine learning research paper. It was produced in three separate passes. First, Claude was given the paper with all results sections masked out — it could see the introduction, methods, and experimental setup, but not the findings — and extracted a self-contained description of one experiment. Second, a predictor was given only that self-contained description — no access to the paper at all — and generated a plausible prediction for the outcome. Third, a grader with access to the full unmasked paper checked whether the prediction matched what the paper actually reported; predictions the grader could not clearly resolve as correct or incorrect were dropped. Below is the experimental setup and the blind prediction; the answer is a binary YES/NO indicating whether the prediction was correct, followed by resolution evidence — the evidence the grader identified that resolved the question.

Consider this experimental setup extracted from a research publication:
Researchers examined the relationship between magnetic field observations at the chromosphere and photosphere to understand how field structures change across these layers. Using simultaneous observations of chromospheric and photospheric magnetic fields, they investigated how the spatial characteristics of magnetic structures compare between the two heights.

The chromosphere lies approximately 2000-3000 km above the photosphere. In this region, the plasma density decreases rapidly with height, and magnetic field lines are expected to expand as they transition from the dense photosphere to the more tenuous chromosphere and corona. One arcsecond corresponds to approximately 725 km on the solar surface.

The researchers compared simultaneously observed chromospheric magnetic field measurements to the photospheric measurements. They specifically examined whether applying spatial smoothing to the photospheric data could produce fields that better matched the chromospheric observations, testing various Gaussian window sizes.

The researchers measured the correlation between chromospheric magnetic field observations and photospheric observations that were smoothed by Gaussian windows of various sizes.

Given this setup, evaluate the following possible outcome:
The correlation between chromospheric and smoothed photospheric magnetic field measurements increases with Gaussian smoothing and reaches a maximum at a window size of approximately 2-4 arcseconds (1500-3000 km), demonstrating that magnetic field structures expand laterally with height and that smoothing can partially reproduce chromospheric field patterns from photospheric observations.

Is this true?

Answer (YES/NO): NO